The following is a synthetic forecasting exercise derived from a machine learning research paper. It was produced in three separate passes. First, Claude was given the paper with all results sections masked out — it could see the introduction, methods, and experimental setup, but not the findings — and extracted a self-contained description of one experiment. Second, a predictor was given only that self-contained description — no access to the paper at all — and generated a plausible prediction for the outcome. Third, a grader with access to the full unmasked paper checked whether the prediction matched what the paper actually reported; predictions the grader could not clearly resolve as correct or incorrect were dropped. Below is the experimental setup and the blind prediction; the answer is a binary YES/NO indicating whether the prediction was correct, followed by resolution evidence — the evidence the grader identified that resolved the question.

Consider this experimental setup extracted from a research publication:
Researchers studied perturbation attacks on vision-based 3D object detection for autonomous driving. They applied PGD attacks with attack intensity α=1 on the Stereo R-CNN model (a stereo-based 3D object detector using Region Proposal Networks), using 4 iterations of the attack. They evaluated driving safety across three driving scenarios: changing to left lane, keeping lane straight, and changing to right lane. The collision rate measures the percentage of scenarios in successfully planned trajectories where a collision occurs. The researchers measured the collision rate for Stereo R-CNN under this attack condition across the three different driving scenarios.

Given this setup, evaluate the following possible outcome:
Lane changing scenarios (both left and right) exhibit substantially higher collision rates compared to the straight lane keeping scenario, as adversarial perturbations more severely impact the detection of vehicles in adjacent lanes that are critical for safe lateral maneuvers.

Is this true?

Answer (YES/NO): YES